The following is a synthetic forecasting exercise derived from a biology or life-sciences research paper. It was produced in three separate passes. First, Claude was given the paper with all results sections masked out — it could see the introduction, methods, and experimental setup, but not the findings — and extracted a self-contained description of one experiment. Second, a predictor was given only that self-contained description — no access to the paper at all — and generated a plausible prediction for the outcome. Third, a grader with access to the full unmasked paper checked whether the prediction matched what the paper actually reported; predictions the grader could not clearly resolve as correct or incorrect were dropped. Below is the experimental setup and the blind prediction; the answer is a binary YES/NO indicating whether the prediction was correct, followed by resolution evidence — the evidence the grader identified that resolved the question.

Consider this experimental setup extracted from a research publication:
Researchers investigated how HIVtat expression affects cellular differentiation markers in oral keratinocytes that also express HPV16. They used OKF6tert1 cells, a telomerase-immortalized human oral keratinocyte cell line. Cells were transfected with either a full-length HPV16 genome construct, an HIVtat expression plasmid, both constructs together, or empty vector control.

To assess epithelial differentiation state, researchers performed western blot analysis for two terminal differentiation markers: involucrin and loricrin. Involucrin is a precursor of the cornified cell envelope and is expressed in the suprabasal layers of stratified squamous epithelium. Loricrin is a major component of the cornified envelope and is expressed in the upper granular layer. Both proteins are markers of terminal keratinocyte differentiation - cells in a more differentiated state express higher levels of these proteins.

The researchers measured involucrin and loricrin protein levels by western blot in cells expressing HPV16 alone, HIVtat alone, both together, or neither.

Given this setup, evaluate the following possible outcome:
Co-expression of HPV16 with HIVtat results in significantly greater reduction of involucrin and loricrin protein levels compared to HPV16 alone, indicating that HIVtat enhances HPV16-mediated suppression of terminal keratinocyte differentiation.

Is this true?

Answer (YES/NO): NO